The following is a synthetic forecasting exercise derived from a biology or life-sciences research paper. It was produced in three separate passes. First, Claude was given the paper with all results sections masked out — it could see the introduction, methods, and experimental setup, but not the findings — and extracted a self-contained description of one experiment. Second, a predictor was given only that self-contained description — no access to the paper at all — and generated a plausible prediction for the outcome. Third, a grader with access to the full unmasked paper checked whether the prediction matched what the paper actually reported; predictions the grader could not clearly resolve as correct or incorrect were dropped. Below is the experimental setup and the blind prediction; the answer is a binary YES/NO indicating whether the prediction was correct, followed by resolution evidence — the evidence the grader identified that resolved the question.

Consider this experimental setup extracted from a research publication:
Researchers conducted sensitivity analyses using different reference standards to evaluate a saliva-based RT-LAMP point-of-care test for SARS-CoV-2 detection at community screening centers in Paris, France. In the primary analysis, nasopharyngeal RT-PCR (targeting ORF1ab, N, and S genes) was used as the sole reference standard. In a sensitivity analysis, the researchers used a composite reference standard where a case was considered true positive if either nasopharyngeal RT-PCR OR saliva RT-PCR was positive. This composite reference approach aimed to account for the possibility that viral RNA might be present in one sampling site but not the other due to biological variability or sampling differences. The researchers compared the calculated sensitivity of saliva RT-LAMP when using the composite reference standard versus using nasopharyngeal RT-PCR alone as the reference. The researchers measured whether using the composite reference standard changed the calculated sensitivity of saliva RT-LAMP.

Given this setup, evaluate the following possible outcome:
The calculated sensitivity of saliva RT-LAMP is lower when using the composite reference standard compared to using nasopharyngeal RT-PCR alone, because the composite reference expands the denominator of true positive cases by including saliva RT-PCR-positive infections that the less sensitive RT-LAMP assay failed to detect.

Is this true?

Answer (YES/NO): YES